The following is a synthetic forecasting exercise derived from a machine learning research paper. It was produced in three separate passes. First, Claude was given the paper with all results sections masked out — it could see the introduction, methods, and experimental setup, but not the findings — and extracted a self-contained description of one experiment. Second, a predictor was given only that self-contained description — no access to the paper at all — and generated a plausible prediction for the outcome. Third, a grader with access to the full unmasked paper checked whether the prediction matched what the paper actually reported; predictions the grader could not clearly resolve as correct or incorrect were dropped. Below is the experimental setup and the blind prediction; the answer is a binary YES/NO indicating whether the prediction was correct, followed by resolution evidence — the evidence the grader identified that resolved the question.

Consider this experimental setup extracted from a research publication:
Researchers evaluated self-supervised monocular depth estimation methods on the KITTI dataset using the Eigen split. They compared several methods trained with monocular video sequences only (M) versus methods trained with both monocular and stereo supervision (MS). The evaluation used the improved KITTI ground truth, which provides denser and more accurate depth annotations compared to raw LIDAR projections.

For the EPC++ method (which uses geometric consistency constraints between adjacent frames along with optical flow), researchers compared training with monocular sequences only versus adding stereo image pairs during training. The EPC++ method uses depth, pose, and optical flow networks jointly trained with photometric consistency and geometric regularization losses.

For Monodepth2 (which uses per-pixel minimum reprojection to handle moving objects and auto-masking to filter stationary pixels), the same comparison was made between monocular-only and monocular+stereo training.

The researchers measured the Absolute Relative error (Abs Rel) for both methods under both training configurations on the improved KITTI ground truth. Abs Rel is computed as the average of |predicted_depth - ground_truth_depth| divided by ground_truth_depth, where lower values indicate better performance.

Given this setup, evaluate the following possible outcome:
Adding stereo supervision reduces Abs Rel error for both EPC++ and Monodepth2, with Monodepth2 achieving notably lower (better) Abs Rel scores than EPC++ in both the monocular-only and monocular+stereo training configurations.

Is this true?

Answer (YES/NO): NO